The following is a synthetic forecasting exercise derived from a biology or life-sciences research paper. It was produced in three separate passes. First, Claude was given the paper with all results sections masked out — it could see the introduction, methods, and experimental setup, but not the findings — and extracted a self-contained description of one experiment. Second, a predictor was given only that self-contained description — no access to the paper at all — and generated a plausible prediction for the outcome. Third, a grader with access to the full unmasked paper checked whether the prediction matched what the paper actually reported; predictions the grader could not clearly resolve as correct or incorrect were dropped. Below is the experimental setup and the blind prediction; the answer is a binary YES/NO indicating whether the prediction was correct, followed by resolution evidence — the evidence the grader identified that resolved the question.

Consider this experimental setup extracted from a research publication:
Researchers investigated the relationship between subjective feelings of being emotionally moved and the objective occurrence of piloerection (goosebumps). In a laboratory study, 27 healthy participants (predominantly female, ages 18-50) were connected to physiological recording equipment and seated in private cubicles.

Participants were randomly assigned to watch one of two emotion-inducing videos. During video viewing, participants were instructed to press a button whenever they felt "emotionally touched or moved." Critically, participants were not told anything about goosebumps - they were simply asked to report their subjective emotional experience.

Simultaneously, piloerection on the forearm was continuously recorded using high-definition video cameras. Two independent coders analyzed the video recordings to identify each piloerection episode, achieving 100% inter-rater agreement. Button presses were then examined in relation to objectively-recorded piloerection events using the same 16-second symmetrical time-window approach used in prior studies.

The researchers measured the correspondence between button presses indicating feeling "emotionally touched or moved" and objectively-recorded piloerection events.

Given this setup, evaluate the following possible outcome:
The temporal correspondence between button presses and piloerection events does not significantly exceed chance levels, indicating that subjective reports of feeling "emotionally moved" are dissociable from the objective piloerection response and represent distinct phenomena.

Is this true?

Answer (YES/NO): YES